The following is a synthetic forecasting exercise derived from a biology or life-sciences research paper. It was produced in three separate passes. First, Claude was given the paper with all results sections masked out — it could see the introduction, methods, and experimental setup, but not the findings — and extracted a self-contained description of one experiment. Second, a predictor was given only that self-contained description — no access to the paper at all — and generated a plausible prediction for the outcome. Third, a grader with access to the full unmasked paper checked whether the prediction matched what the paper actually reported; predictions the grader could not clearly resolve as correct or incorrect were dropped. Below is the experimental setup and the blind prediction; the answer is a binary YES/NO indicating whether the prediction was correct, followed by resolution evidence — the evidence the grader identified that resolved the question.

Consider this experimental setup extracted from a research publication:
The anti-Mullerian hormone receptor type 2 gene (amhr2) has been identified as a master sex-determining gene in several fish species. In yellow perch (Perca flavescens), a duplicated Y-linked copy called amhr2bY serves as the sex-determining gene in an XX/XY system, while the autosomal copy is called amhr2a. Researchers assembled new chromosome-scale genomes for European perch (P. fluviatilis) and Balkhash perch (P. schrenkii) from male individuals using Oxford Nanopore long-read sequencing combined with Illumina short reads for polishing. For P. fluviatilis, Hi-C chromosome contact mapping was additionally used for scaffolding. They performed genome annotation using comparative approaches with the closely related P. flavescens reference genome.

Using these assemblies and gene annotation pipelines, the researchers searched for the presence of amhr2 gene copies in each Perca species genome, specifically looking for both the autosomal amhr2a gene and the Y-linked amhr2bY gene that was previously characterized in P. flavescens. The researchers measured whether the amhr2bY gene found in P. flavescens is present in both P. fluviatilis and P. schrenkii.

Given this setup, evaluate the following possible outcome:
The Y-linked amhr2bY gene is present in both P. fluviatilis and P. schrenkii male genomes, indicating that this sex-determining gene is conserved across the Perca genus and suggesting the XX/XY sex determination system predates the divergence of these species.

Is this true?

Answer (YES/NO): NO